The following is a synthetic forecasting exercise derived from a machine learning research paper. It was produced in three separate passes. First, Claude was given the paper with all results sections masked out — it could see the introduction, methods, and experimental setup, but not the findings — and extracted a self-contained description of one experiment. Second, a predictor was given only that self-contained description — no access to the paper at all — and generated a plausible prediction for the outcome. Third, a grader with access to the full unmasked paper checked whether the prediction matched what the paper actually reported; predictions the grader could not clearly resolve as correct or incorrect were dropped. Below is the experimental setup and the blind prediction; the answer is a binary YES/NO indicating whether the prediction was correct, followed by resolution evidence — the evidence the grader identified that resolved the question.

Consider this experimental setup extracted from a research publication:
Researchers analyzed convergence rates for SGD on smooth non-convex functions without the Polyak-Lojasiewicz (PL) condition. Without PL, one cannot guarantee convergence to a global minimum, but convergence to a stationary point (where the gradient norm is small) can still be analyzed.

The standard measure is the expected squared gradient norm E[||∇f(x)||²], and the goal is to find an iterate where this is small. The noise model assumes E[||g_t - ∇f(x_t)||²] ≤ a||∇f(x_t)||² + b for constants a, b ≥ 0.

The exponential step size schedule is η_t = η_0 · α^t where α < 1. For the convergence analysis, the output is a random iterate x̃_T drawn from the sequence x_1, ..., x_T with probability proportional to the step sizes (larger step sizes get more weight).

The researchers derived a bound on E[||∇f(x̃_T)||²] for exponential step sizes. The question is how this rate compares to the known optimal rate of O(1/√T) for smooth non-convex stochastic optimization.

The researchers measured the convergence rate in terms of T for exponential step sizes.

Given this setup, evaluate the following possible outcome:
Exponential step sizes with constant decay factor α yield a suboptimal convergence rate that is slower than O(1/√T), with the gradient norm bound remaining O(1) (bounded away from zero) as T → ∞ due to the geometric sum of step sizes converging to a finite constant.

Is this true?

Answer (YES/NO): NO